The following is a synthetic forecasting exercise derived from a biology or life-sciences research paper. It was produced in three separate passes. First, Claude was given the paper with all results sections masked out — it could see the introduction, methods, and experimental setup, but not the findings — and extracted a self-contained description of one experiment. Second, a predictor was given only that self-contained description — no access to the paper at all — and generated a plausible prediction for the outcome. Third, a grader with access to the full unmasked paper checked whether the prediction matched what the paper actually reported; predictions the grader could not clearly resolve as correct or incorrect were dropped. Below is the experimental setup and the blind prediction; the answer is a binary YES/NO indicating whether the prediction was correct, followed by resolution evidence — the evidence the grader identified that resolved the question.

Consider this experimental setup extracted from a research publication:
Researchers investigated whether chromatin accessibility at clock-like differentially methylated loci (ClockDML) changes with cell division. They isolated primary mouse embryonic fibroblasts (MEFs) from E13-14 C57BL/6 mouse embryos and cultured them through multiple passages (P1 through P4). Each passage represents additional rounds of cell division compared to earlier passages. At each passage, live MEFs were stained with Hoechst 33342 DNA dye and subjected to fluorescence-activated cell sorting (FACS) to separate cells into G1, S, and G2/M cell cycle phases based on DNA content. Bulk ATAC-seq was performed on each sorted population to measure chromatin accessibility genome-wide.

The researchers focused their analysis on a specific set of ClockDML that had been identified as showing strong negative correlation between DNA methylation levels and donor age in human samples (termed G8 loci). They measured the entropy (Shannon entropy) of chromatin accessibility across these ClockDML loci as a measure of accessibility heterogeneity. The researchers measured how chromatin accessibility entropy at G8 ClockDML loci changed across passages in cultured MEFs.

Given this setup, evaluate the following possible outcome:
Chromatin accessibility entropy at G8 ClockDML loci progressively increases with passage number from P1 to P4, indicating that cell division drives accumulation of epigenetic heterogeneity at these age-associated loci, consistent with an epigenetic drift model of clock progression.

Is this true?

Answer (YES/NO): NO